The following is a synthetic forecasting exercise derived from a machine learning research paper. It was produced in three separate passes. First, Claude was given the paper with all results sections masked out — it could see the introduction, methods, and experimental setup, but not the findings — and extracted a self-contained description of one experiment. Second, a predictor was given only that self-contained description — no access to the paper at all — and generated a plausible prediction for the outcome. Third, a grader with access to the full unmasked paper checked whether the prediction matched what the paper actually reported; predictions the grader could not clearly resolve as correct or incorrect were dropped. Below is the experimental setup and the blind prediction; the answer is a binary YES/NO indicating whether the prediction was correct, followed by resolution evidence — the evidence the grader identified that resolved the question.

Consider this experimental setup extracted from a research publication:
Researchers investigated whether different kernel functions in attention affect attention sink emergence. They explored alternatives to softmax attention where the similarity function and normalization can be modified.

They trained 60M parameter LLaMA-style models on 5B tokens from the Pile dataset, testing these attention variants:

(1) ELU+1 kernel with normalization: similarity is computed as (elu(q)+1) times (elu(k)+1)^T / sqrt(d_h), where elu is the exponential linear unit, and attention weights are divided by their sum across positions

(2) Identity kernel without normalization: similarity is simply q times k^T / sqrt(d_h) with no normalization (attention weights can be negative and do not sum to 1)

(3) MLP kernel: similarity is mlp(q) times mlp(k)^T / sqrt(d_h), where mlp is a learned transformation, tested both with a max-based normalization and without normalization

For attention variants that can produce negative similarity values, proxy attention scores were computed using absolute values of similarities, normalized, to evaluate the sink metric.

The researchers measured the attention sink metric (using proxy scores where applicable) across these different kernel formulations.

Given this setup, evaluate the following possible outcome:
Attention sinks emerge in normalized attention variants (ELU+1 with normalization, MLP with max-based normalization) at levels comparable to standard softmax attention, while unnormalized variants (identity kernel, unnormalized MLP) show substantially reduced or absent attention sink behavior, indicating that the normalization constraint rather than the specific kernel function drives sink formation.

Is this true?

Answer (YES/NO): NO